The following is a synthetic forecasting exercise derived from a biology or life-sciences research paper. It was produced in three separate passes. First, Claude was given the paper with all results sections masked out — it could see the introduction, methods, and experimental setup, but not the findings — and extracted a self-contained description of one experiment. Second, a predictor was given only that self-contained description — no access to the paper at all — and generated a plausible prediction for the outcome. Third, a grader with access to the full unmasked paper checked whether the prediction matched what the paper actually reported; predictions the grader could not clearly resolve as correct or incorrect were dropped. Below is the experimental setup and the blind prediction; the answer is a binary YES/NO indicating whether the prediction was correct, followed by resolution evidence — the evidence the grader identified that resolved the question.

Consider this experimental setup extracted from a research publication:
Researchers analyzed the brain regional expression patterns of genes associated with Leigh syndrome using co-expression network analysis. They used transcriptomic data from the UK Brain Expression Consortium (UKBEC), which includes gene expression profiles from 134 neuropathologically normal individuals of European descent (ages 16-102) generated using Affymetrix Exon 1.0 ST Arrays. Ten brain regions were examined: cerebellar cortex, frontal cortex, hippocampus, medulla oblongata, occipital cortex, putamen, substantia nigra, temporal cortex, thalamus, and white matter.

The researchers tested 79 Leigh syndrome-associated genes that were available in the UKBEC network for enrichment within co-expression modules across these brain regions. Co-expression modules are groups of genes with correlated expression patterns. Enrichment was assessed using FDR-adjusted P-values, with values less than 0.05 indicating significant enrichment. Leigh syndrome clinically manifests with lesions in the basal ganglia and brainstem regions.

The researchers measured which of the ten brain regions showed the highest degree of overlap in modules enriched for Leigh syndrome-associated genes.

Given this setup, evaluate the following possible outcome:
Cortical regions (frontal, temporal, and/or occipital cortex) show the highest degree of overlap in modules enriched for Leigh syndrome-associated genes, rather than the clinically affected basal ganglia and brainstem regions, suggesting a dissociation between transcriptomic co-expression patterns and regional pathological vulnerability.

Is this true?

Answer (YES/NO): NO